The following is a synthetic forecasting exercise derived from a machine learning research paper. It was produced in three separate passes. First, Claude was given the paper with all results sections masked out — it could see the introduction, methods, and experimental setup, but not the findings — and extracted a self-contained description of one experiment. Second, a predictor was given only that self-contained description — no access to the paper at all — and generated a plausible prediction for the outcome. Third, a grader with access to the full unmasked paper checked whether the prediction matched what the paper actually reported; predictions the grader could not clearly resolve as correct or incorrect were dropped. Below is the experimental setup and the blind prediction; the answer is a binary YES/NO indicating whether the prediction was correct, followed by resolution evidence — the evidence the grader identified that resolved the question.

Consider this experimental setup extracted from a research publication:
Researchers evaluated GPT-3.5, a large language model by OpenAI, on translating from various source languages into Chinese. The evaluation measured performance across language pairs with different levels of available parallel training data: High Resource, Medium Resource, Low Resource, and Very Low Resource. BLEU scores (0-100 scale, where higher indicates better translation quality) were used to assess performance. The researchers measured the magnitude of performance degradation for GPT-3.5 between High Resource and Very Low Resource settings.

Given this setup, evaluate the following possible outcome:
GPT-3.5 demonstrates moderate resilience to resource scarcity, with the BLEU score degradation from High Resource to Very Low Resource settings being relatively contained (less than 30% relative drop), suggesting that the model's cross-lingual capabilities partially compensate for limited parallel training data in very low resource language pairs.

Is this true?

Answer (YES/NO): NO